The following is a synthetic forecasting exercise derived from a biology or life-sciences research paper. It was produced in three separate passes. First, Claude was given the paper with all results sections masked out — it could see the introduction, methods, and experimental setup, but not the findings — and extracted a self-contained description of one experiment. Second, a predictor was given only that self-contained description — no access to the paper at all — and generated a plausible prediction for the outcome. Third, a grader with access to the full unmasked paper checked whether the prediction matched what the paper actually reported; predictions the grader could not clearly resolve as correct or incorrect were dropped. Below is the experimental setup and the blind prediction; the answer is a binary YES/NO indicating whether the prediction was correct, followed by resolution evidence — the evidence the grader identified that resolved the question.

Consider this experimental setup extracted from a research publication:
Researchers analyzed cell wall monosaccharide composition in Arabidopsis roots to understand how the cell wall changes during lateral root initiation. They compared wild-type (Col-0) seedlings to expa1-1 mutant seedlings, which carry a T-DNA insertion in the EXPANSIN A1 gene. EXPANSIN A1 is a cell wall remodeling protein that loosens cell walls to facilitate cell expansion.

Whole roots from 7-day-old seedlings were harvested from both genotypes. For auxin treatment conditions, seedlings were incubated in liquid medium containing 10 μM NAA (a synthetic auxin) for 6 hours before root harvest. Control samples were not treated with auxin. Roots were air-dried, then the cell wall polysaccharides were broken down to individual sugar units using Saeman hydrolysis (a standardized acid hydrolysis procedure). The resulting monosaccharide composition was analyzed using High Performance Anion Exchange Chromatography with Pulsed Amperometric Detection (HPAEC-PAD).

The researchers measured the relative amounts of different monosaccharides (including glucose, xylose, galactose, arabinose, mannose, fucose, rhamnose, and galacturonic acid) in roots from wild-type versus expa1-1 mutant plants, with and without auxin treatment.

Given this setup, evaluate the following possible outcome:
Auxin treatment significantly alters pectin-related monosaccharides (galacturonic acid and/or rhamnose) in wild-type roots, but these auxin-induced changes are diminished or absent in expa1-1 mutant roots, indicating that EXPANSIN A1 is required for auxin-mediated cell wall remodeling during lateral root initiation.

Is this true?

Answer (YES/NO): NO